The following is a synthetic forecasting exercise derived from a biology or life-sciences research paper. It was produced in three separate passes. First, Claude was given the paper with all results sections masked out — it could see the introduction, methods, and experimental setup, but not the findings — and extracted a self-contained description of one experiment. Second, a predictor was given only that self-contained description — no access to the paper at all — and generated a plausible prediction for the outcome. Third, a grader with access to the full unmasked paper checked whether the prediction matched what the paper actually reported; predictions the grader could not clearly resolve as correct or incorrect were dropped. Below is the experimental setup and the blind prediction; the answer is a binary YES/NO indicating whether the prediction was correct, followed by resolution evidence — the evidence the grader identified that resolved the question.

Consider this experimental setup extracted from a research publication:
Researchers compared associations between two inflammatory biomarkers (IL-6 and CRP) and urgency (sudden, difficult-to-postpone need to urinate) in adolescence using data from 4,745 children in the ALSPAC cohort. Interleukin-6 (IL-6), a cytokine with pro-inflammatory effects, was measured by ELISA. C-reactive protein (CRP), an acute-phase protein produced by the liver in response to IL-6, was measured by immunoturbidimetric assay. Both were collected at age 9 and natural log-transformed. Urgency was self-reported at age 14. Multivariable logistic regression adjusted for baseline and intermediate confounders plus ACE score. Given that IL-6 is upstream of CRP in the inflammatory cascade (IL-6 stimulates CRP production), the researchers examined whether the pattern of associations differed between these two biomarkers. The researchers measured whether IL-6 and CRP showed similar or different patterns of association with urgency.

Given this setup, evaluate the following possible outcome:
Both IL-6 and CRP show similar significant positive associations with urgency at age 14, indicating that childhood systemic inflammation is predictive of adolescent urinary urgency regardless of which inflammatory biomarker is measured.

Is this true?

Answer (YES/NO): NO